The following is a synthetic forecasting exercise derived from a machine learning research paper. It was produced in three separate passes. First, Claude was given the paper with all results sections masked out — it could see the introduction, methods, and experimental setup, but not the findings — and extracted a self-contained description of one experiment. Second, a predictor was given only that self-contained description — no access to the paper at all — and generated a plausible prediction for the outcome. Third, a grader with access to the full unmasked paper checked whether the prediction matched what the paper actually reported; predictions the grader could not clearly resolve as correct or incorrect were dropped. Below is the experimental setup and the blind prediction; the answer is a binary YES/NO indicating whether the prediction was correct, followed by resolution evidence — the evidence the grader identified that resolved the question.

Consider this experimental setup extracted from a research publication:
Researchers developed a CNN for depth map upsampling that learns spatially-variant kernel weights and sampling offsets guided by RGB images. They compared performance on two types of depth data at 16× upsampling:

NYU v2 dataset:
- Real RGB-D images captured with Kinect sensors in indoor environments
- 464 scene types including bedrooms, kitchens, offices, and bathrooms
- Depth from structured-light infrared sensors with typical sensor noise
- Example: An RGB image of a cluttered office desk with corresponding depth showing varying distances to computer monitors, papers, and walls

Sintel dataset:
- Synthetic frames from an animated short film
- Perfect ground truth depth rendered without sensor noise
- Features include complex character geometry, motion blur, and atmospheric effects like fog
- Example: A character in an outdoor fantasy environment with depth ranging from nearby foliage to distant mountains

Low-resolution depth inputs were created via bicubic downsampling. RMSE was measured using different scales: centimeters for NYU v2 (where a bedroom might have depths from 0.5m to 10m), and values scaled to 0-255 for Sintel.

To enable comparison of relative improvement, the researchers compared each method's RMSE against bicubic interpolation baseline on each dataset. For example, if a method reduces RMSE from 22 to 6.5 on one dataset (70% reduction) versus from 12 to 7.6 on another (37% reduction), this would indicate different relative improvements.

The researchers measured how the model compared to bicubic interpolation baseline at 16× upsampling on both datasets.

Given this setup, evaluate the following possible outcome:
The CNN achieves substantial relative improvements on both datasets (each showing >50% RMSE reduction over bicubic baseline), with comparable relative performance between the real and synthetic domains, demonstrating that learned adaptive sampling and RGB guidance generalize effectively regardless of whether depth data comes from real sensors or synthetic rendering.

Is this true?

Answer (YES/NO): NO